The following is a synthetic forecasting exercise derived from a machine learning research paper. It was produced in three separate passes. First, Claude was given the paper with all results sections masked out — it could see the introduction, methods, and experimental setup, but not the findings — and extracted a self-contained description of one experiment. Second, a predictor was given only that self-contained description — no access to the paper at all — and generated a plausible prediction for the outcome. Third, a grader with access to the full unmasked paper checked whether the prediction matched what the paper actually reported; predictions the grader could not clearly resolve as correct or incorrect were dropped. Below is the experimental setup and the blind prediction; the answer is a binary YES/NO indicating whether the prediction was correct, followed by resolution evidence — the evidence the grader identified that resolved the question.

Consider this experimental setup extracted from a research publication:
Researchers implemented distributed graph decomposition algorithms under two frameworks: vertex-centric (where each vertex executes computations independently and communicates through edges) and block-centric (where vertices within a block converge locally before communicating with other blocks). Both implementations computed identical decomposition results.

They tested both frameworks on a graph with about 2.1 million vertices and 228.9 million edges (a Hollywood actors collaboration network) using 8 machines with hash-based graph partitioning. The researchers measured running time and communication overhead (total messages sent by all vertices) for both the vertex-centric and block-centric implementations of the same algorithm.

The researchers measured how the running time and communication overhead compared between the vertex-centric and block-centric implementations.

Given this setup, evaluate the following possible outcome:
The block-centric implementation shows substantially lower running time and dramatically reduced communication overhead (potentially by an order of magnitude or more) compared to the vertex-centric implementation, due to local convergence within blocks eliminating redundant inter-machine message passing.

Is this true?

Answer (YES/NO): NO